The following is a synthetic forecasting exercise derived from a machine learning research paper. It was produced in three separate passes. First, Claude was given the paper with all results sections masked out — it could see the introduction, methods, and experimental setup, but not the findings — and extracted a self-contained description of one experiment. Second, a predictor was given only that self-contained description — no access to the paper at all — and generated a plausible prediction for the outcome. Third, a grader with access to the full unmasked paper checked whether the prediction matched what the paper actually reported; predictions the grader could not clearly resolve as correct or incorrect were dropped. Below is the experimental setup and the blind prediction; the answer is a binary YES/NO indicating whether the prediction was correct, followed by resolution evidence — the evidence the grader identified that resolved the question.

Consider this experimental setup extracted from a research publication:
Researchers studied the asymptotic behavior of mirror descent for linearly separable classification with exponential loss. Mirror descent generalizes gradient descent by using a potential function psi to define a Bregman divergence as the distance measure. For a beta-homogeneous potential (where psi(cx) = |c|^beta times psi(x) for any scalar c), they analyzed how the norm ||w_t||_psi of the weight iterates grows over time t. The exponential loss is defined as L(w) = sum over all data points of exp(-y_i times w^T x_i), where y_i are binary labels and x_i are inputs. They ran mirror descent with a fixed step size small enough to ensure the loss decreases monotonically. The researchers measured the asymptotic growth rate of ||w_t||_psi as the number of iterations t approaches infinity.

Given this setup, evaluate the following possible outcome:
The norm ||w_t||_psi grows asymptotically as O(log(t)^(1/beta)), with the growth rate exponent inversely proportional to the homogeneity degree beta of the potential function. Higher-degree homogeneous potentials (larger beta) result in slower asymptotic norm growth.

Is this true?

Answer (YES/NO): NO